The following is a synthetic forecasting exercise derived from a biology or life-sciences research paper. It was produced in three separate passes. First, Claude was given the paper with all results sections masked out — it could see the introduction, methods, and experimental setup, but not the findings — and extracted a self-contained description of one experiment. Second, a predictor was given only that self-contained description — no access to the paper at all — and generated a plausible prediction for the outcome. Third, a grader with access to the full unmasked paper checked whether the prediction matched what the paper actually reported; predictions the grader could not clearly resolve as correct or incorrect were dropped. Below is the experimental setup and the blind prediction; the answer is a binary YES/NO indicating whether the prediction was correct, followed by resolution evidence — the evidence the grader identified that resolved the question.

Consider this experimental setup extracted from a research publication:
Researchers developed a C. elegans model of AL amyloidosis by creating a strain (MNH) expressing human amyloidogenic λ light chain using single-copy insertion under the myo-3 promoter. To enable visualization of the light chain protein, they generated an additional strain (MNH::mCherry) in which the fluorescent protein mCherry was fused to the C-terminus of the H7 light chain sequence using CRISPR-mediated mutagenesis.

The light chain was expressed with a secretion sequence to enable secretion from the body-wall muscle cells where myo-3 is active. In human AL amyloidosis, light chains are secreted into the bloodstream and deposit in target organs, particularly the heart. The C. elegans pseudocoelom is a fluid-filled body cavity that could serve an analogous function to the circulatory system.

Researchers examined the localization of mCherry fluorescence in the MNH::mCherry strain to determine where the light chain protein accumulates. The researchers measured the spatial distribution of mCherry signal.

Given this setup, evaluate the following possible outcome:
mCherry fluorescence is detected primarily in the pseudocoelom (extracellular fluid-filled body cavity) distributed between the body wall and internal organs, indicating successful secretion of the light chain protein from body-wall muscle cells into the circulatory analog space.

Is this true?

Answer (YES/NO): NO